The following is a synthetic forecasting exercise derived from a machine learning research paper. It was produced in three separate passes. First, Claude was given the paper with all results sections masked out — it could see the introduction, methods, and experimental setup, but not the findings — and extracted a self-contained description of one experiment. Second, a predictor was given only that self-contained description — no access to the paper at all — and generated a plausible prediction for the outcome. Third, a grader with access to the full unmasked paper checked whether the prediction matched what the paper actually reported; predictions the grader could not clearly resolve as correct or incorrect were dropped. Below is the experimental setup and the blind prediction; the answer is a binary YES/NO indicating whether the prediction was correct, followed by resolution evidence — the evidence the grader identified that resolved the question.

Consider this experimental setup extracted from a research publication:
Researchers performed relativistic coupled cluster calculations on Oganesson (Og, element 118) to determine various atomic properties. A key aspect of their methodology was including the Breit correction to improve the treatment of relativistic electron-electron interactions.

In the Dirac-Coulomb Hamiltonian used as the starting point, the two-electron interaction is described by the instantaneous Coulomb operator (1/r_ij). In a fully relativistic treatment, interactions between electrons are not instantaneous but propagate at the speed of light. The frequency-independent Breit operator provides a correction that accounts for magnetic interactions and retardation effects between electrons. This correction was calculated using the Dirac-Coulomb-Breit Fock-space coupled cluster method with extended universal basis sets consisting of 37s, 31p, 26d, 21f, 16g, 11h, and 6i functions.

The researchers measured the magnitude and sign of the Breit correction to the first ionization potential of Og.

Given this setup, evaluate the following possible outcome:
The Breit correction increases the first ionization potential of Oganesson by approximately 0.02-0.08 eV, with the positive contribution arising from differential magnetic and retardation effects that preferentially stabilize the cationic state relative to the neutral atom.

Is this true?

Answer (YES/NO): NO